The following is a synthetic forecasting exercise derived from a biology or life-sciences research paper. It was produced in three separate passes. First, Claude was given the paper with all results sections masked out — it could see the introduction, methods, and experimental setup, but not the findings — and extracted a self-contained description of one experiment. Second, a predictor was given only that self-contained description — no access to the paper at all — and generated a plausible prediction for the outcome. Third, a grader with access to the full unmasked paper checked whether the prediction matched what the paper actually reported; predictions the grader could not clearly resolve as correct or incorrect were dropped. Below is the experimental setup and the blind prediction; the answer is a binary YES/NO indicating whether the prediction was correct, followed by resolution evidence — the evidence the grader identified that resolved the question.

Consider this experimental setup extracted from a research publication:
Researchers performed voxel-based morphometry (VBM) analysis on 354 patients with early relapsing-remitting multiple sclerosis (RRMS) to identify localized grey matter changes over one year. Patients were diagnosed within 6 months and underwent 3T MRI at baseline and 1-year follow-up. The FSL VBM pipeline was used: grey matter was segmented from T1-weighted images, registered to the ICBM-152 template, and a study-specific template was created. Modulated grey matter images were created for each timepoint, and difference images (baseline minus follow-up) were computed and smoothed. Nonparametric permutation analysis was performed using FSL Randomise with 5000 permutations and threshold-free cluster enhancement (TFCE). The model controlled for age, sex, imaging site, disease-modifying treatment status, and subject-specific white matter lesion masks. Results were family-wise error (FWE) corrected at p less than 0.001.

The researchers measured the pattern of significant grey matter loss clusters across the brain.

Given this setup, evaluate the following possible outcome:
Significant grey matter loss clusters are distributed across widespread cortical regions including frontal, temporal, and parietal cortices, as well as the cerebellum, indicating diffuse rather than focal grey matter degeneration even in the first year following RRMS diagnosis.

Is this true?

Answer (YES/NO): NO